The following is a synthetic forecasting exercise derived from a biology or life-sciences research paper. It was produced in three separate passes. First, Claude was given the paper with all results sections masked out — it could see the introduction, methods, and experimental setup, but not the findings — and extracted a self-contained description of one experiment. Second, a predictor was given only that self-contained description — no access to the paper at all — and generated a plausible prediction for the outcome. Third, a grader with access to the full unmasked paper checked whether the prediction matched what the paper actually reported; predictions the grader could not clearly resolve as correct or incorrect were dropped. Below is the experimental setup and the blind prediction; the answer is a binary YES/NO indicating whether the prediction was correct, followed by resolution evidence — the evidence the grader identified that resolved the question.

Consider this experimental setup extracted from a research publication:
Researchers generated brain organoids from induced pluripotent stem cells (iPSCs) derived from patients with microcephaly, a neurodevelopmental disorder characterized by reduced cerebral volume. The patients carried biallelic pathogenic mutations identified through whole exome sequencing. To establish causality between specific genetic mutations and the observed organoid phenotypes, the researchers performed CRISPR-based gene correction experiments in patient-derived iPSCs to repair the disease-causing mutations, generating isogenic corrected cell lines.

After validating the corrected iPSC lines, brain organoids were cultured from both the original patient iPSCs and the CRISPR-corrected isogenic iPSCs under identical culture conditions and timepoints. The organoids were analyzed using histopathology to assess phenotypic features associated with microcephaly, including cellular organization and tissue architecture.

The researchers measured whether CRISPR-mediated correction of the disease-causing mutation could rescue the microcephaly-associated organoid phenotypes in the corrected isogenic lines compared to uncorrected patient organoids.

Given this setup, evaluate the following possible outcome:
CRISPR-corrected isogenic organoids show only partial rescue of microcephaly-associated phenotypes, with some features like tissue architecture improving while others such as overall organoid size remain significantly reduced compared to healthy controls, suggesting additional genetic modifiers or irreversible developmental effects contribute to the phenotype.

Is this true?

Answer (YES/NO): NO